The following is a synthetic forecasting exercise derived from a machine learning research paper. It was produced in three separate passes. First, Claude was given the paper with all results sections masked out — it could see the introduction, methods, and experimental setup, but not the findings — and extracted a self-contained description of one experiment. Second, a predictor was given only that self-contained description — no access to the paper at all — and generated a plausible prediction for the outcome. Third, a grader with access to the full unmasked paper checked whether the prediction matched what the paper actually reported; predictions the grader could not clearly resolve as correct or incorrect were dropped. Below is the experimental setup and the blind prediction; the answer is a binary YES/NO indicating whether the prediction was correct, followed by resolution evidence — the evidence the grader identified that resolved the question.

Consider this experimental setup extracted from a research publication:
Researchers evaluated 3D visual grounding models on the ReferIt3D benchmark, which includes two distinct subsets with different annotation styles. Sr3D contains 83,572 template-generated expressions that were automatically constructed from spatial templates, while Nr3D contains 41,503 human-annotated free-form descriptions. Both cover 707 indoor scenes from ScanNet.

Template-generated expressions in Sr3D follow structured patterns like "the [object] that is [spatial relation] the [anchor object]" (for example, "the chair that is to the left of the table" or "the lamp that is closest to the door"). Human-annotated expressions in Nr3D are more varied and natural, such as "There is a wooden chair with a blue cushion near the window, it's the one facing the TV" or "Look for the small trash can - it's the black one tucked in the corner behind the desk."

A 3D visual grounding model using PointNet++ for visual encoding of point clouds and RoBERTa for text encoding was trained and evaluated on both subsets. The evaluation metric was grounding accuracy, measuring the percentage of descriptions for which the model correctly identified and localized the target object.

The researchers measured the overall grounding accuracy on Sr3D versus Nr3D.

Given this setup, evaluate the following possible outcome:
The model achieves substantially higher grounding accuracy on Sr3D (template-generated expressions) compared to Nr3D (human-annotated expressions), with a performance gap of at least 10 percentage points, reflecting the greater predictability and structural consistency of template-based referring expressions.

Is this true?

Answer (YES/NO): YES